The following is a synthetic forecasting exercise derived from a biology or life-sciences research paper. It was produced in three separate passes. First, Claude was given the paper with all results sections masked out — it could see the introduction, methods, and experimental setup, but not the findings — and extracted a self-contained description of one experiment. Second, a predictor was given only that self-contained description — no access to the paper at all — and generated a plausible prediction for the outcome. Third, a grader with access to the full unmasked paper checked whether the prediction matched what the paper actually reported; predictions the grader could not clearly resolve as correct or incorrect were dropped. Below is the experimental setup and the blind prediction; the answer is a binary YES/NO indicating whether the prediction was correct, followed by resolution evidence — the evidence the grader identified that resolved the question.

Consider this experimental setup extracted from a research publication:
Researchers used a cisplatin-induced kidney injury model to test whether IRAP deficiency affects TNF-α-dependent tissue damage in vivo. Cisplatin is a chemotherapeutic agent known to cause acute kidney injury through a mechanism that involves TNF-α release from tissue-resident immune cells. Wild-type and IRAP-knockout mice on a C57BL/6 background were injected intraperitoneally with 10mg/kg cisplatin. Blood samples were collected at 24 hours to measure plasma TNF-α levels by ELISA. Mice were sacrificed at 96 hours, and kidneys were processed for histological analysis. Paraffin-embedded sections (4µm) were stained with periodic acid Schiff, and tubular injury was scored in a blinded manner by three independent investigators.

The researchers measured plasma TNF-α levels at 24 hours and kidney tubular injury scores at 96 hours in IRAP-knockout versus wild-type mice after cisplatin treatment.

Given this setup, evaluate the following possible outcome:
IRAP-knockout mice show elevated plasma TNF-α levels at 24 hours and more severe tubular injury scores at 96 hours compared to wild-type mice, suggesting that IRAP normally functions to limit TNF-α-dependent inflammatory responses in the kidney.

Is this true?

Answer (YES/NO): NO